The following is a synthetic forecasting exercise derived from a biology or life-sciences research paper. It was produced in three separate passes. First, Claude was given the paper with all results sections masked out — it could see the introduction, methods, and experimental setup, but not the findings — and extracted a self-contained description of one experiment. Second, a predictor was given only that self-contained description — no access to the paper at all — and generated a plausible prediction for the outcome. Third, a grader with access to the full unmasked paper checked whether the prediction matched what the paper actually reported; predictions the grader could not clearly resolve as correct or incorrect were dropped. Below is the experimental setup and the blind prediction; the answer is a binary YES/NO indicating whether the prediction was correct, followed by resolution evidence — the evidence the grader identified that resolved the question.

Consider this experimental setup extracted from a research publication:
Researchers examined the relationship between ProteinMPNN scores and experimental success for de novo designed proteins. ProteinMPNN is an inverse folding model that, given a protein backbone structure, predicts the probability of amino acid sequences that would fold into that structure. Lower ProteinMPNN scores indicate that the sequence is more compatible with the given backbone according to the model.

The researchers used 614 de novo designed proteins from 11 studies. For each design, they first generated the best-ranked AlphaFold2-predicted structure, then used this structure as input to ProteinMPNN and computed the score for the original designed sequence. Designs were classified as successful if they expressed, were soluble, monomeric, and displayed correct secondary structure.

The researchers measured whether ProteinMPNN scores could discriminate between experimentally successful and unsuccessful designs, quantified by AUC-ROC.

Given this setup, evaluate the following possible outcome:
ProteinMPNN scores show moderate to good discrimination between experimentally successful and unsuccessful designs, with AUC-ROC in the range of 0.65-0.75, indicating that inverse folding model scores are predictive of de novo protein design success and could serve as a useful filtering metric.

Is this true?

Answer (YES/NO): YES